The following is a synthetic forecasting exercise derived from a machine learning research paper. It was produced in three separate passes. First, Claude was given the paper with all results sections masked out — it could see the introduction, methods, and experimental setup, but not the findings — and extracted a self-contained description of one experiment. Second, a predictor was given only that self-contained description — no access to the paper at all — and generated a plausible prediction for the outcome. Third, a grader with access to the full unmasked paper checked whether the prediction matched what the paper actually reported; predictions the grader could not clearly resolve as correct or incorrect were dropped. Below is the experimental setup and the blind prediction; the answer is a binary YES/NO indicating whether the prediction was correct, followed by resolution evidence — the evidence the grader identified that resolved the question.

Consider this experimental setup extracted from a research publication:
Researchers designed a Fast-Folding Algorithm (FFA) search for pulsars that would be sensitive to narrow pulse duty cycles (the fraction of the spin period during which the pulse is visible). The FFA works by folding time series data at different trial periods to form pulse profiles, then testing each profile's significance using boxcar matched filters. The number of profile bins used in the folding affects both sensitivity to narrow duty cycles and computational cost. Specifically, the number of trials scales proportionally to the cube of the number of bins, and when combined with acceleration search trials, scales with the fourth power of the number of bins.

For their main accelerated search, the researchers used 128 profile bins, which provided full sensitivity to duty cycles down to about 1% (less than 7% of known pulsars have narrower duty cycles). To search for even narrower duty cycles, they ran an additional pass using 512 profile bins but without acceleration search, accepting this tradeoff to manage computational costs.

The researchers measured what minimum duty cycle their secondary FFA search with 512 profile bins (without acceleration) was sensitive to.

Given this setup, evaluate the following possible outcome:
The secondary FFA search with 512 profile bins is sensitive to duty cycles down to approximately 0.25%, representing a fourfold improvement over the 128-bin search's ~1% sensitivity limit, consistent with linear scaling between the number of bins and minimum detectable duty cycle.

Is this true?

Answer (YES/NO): NO